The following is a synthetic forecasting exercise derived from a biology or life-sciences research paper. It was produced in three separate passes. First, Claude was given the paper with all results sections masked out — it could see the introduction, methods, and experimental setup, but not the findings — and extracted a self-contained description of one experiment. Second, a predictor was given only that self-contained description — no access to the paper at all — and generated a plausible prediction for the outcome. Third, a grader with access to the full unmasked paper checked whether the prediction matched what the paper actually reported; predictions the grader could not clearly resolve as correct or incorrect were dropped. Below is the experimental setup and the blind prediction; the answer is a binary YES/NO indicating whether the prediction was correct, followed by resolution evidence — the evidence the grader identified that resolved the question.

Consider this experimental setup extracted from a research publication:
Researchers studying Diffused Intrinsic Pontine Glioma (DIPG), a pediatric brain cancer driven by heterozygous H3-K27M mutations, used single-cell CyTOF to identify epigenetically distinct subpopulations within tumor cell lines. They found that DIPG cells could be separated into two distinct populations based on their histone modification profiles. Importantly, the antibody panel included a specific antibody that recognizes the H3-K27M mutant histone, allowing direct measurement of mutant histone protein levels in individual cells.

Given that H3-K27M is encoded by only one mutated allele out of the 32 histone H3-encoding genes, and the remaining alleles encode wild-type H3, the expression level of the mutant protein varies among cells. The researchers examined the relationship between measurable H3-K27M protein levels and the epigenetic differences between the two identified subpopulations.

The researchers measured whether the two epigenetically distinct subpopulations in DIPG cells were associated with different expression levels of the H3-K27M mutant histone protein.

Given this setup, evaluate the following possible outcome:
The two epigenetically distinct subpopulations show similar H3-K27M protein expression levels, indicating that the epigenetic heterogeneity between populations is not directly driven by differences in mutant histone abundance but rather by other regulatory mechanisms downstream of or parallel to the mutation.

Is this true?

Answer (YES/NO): NO